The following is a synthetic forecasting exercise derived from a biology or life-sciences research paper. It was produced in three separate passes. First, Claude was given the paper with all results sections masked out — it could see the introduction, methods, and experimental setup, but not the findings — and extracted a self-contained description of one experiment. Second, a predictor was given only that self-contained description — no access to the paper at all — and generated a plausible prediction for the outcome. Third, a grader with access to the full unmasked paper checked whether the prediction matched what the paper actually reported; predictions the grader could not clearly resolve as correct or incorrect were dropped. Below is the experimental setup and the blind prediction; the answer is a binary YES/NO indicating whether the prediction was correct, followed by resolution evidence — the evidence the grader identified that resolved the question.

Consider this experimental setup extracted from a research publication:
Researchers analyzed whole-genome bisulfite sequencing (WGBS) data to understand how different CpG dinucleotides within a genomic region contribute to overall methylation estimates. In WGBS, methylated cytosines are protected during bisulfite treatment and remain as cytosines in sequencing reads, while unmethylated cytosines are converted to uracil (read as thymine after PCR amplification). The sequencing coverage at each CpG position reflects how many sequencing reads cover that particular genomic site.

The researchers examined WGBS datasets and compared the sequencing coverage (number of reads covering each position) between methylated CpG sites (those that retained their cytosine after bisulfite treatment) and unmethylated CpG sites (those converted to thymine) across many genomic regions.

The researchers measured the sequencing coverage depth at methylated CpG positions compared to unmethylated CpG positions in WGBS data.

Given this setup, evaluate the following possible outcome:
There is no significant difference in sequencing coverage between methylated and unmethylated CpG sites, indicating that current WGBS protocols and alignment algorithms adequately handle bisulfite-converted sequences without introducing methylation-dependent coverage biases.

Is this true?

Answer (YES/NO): NO